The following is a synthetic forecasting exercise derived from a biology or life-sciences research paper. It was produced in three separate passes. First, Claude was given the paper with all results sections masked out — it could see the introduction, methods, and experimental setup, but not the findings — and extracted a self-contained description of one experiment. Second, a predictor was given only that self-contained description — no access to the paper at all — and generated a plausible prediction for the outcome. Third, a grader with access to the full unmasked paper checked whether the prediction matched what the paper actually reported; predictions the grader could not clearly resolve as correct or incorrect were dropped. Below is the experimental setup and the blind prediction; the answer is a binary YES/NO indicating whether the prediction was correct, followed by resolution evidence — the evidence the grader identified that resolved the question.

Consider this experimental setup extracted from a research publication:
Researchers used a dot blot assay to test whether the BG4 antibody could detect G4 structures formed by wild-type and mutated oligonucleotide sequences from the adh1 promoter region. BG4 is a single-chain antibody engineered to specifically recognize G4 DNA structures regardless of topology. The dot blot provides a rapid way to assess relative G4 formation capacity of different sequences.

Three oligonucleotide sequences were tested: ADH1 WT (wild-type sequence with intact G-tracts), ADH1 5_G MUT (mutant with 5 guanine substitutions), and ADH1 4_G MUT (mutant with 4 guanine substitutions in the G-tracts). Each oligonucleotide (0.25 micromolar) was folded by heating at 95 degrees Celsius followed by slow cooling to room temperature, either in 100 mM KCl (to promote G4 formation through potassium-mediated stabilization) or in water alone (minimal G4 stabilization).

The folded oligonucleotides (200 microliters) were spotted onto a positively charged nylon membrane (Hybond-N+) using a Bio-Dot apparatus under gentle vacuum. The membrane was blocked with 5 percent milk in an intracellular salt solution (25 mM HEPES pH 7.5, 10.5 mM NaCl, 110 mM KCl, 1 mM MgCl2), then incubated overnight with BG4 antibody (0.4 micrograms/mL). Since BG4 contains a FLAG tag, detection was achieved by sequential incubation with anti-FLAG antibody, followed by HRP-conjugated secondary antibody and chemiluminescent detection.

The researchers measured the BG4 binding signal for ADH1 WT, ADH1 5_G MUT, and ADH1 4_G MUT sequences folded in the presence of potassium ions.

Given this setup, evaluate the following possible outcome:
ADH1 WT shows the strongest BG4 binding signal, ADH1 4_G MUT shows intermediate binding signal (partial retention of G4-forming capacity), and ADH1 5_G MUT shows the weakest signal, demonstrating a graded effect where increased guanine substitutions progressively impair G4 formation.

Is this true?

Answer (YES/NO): NO